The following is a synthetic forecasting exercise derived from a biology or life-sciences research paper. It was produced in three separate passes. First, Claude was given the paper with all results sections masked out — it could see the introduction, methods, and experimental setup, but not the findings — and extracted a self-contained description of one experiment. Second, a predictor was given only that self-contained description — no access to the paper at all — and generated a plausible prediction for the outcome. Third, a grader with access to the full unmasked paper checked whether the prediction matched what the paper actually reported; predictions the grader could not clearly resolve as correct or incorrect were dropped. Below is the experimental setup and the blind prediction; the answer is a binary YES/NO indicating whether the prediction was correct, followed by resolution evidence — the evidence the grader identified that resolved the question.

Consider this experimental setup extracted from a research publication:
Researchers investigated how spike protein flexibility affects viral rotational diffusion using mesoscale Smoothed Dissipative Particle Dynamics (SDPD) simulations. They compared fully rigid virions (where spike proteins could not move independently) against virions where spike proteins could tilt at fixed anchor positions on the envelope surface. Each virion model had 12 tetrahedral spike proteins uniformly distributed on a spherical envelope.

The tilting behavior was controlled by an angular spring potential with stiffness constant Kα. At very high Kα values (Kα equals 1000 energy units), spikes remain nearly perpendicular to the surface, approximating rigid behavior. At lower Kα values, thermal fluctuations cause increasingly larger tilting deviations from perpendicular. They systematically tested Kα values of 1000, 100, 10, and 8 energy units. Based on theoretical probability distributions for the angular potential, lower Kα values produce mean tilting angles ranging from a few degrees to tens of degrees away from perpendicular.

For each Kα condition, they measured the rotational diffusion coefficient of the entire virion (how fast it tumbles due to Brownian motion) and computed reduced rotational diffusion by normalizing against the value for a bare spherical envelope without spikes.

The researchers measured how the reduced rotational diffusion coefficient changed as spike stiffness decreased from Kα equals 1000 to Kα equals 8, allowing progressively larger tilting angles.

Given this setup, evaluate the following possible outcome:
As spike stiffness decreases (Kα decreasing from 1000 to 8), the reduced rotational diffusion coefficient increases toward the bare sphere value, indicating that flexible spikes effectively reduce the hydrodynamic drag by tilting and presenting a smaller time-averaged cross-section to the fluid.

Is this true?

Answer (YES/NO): YES